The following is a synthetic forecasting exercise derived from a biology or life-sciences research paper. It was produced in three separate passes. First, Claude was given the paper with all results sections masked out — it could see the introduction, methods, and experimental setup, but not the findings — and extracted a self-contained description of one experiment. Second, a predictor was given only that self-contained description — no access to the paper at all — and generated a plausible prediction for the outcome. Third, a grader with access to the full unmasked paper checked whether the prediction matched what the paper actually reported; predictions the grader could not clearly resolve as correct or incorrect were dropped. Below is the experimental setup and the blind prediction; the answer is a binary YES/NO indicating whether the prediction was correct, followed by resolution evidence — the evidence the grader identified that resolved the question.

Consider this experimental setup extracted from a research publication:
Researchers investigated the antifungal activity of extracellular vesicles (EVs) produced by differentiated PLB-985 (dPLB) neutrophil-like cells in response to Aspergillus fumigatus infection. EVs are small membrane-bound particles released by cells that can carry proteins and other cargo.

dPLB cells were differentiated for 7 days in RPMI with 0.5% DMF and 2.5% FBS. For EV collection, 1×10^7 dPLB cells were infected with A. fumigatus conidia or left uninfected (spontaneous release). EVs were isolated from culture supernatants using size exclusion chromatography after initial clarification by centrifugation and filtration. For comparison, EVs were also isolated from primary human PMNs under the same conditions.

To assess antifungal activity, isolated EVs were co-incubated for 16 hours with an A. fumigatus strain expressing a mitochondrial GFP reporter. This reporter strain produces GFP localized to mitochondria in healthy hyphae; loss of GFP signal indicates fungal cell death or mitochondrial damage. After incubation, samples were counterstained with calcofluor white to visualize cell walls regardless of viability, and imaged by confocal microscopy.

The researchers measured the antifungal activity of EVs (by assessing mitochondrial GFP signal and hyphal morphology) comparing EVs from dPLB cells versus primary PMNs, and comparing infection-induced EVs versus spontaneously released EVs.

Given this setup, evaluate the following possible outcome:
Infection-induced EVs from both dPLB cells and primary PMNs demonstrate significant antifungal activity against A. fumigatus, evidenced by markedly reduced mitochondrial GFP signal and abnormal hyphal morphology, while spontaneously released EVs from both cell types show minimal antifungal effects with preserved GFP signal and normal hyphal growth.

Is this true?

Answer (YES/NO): YES